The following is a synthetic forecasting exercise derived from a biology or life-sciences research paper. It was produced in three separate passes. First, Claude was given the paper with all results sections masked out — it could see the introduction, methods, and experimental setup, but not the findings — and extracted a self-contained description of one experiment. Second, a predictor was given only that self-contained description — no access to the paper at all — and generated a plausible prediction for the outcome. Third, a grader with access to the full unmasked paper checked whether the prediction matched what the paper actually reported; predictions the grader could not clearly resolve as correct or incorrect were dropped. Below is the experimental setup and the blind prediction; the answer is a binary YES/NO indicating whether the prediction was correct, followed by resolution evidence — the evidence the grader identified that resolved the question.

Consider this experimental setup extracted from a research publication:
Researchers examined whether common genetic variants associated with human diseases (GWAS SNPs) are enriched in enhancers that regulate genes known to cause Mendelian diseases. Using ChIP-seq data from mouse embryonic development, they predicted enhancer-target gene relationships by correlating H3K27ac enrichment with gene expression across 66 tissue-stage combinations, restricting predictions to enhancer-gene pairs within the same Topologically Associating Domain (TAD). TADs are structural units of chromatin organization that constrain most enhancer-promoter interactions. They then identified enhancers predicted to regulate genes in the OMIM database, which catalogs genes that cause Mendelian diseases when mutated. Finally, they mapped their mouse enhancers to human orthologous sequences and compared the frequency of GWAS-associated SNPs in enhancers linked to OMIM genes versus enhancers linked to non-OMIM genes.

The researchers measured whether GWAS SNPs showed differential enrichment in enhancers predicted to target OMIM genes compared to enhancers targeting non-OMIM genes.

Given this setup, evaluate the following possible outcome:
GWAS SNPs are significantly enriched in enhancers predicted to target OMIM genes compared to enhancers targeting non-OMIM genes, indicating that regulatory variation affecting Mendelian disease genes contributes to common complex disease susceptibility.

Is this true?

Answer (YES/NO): YES